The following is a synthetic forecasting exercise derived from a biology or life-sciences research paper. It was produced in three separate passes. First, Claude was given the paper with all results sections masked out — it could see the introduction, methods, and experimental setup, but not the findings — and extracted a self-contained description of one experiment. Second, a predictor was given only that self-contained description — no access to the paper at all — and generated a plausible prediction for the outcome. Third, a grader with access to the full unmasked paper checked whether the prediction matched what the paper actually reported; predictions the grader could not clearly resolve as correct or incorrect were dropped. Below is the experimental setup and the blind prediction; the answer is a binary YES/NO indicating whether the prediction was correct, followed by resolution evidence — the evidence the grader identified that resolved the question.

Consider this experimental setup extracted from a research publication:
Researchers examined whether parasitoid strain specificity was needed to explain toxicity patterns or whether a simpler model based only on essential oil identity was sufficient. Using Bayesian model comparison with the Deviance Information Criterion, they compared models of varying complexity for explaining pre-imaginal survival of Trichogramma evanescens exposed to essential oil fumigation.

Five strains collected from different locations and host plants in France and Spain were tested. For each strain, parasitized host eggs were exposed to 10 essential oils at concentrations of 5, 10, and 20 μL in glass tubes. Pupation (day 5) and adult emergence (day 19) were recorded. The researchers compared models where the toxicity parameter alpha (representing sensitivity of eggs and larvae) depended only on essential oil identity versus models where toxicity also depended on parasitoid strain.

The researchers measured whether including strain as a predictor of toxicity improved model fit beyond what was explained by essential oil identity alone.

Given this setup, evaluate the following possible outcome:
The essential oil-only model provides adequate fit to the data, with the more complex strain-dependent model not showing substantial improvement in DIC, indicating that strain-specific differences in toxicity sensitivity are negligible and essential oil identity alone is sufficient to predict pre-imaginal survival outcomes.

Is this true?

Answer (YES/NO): NO